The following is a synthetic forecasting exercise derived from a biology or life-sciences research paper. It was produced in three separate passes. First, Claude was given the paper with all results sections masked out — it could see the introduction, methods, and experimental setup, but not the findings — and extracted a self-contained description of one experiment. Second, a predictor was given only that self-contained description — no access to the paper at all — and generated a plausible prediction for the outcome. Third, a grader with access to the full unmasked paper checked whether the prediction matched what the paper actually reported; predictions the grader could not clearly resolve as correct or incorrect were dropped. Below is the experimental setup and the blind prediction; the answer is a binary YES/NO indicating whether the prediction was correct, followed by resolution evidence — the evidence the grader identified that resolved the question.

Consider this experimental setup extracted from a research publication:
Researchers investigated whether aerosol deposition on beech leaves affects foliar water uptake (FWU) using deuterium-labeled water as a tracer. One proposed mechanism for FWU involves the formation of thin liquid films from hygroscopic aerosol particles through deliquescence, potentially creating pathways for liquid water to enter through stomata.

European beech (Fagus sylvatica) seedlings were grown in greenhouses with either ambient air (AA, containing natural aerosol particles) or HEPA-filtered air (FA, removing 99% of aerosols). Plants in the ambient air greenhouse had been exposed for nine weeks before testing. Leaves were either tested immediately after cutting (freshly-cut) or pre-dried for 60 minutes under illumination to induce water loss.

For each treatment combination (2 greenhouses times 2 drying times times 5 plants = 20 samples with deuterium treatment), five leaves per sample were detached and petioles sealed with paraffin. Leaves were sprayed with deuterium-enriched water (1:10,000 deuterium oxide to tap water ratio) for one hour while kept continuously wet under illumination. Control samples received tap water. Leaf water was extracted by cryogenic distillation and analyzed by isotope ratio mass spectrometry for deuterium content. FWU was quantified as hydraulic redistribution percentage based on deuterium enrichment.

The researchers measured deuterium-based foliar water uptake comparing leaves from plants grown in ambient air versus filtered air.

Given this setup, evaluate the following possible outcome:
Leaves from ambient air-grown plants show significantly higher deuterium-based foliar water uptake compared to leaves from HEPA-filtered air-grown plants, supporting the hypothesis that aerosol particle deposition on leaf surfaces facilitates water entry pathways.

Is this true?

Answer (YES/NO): YES